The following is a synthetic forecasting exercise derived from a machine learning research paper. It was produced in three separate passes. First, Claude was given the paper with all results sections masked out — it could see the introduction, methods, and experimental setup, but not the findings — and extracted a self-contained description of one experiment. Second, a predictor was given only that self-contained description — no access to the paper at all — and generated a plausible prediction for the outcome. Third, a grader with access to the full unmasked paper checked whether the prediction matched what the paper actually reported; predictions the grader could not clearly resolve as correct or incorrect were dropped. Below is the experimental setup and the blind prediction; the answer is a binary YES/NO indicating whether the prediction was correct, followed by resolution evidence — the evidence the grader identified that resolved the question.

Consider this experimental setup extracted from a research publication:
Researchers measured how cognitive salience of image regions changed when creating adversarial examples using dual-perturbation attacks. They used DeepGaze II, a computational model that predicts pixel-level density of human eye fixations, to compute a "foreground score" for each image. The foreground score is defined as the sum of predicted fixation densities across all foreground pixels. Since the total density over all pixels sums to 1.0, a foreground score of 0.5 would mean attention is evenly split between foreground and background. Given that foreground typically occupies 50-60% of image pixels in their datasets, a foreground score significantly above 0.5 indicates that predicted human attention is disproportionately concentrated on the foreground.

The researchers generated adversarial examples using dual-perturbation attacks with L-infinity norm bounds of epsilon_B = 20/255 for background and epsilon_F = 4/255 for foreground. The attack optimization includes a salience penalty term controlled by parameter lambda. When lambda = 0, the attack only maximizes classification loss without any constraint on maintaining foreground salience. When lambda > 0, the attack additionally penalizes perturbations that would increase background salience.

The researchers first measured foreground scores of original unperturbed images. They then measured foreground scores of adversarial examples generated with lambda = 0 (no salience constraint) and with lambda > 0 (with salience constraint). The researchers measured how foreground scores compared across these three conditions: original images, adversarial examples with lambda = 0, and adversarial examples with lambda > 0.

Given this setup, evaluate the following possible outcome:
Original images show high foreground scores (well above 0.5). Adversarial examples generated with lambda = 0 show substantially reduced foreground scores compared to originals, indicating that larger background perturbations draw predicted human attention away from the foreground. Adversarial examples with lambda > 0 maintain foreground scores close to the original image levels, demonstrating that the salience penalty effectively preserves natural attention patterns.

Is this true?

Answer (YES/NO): NO